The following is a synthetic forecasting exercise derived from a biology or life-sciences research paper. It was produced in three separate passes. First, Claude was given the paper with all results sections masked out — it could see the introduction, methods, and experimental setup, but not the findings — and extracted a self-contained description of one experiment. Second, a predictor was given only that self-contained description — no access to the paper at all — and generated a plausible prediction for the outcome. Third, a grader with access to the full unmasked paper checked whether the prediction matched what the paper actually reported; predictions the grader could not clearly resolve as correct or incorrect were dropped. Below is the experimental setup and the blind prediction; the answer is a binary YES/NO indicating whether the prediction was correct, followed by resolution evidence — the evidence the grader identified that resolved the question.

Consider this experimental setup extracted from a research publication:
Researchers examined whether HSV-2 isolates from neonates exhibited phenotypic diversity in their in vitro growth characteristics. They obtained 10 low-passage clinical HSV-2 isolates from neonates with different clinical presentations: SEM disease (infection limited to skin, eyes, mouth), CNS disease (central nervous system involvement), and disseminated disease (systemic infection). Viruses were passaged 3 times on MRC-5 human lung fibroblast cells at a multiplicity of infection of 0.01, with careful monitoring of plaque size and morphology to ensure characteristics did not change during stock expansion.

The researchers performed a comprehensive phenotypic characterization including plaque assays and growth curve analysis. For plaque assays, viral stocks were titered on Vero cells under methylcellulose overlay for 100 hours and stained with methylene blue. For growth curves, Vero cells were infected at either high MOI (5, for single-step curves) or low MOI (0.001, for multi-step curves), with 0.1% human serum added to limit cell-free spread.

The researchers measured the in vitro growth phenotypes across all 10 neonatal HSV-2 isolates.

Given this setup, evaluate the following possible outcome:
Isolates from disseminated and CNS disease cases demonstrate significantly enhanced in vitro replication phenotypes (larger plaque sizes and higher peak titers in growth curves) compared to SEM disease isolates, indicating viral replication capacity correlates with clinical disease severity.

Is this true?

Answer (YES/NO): NO